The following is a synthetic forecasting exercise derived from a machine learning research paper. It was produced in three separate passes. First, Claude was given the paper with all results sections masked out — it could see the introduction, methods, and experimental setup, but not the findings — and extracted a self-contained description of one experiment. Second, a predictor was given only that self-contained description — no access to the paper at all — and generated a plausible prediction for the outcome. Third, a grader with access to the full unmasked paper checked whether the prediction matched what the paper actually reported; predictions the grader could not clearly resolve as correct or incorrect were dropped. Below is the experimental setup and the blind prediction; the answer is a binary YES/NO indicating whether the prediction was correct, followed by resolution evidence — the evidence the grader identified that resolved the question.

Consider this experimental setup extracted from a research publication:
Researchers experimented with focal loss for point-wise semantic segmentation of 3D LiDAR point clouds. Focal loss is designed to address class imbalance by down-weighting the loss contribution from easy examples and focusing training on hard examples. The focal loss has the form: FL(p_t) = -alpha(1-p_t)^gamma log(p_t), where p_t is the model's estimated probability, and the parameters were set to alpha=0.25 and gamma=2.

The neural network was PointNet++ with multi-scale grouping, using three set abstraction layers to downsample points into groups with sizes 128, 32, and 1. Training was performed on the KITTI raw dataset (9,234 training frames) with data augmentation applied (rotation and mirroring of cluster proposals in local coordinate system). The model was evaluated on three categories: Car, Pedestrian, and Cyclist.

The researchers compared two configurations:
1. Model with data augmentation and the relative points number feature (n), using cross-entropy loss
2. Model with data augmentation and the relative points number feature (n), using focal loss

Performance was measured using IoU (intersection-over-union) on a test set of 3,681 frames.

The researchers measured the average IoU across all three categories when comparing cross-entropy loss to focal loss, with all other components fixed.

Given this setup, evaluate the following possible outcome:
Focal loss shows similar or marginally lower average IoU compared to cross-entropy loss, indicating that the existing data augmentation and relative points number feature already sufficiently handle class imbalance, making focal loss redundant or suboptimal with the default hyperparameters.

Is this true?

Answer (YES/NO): YES